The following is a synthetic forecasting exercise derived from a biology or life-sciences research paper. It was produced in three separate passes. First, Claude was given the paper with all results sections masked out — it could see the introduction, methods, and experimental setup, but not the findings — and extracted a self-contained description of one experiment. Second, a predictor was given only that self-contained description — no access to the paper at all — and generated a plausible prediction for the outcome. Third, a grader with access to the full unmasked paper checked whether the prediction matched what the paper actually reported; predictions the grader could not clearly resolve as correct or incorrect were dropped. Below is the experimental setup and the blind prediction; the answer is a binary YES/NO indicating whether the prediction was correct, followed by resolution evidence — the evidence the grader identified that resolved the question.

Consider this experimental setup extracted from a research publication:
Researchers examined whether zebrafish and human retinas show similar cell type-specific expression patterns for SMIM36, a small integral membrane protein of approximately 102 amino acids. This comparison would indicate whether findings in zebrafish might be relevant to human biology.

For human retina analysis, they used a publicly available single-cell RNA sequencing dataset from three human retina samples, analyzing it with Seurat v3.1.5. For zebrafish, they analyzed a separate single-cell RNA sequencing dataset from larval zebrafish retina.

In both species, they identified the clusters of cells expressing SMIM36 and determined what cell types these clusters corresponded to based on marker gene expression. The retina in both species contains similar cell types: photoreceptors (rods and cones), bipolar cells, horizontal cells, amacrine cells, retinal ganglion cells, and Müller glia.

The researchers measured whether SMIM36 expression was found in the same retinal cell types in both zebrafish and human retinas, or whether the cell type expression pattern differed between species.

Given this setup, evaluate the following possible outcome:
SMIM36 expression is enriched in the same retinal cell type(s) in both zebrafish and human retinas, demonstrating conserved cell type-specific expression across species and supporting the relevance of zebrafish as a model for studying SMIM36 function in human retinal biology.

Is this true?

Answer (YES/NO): YES